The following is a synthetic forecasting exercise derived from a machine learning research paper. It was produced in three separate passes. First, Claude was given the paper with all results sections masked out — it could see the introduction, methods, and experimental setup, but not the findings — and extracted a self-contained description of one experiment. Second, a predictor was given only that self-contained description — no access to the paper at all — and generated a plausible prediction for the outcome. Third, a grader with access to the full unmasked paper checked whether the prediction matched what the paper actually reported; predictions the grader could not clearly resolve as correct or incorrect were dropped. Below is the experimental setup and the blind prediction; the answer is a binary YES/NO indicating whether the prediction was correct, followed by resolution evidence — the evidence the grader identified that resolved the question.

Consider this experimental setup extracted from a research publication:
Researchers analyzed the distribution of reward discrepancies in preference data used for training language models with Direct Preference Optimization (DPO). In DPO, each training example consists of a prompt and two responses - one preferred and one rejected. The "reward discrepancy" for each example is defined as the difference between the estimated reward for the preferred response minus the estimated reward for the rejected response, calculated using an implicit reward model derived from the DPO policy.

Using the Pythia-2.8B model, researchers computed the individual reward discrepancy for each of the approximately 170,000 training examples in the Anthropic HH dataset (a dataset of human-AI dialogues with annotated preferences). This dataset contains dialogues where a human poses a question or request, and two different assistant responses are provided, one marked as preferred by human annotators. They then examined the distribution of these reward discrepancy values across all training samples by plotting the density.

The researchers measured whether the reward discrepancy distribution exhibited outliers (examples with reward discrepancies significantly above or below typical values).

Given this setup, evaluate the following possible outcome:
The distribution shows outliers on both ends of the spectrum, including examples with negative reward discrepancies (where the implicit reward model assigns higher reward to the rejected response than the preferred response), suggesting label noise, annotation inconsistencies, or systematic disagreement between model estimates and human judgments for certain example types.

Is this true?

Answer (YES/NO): YES